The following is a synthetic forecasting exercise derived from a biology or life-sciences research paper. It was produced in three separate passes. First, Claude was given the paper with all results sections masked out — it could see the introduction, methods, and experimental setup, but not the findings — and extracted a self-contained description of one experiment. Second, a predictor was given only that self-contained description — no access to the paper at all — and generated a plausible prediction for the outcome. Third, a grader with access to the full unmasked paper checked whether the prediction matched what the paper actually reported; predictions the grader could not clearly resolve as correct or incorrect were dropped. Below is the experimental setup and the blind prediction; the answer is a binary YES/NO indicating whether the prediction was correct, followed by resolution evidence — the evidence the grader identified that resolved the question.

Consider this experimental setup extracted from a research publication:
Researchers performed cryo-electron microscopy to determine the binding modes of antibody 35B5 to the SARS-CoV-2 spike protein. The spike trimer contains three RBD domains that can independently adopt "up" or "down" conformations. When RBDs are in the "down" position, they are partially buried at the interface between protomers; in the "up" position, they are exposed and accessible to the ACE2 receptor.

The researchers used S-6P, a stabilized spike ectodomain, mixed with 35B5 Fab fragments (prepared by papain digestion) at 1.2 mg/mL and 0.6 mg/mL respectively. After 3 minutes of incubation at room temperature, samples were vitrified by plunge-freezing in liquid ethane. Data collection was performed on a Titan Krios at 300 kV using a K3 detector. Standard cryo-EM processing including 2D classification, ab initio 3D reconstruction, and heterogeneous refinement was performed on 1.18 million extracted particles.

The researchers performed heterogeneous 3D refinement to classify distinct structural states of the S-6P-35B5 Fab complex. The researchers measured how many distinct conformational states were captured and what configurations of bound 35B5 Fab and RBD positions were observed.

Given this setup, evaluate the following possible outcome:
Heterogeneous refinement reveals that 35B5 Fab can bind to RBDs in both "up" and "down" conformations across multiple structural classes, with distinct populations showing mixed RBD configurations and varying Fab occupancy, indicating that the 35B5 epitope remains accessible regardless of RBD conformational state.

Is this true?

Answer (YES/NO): NO